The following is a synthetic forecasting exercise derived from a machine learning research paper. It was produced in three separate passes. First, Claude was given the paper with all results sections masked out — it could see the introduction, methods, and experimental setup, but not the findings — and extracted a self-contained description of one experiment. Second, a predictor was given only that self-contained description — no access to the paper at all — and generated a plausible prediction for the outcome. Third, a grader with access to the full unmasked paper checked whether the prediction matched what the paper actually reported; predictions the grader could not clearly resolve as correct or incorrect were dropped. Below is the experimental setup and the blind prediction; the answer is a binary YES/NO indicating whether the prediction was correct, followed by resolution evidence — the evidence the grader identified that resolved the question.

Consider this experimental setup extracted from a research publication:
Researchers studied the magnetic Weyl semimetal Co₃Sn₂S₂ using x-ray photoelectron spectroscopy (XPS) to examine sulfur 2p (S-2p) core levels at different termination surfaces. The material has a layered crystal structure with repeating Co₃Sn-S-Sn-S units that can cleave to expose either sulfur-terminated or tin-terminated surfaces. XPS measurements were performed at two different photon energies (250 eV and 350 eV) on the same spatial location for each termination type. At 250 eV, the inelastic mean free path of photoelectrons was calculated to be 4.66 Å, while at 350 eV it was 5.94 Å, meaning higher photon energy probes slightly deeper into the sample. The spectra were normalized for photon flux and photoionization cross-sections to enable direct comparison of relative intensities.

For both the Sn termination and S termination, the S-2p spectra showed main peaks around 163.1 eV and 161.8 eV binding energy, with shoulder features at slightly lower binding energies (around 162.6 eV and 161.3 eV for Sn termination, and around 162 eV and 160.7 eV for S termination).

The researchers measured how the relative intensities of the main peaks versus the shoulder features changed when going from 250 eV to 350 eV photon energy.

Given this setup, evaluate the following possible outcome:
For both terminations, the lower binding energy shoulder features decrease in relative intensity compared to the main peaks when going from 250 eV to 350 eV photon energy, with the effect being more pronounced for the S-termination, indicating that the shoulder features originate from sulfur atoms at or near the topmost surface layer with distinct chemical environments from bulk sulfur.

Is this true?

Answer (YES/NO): NO